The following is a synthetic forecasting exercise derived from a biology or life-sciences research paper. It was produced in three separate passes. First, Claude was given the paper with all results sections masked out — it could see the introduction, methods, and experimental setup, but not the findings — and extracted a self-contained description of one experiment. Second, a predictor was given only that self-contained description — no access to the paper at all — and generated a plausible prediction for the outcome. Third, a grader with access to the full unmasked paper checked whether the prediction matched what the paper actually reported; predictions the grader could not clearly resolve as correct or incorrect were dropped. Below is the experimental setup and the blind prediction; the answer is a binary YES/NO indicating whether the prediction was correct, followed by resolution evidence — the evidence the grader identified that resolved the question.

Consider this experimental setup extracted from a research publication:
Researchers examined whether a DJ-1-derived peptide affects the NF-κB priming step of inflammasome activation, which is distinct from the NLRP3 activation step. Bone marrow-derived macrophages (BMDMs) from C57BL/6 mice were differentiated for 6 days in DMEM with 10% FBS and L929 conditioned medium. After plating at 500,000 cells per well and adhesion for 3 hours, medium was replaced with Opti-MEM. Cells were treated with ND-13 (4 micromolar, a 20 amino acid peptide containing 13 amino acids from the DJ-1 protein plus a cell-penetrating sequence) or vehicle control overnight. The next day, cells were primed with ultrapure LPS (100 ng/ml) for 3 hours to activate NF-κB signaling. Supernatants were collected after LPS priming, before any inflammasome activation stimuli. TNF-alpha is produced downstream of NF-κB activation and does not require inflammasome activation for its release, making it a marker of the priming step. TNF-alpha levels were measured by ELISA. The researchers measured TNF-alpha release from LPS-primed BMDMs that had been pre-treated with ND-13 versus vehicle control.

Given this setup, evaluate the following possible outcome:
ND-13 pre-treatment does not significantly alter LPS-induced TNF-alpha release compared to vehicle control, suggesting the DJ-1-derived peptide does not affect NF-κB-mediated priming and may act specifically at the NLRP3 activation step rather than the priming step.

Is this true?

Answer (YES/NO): YES